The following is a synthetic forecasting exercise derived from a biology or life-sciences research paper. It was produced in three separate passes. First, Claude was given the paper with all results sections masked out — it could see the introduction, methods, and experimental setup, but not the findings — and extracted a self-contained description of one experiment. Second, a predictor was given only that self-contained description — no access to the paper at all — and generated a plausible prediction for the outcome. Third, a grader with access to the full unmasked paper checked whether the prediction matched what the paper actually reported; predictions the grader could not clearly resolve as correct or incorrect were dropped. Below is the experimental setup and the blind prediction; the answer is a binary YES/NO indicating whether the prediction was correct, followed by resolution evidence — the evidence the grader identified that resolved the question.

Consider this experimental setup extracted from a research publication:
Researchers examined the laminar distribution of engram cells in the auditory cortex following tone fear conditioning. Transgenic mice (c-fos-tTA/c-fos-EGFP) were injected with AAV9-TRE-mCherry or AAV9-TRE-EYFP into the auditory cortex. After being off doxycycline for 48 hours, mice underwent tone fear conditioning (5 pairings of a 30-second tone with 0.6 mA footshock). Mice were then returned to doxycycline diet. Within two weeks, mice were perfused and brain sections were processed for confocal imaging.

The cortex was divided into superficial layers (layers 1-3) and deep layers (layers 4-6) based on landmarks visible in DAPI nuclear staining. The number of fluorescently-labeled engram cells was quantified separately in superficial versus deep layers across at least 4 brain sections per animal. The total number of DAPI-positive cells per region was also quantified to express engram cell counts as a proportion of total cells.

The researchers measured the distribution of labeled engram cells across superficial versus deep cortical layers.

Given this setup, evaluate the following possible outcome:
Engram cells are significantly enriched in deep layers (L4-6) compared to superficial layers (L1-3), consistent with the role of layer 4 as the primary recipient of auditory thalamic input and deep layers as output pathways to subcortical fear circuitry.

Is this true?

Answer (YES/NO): YES